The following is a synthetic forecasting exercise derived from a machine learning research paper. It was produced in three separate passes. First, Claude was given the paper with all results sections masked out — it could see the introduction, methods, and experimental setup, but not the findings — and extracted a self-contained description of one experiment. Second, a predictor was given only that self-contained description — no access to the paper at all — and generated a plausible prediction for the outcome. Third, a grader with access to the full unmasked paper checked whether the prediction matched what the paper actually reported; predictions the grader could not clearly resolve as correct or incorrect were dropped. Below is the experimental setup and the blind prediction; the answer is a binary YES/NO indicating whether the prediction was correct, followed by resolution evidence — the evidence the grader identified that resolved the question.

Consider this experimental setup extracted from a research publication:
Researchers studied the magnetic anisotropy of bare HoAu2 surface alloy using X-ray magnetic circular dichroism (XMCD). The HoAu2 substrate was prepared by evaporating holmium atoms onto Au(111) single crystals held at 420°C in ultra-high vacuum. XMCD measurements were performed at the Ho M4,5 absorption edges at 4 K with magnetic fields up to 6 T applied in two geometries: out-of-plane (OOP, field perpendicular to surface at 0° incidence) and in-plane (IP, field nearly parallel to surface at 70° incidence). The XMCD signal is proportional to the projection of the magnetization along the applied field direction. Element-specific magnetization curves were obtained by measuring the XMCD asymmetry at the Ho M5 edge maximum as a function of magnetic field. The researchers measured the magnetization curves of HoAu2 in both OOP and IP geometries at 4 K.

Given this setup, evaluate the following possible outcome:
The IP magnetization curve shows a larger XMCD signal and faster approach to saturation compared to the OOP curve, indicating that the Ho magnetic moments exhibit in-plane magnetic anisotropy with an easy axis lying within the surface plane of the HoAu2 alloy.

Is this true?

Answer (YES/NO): NO